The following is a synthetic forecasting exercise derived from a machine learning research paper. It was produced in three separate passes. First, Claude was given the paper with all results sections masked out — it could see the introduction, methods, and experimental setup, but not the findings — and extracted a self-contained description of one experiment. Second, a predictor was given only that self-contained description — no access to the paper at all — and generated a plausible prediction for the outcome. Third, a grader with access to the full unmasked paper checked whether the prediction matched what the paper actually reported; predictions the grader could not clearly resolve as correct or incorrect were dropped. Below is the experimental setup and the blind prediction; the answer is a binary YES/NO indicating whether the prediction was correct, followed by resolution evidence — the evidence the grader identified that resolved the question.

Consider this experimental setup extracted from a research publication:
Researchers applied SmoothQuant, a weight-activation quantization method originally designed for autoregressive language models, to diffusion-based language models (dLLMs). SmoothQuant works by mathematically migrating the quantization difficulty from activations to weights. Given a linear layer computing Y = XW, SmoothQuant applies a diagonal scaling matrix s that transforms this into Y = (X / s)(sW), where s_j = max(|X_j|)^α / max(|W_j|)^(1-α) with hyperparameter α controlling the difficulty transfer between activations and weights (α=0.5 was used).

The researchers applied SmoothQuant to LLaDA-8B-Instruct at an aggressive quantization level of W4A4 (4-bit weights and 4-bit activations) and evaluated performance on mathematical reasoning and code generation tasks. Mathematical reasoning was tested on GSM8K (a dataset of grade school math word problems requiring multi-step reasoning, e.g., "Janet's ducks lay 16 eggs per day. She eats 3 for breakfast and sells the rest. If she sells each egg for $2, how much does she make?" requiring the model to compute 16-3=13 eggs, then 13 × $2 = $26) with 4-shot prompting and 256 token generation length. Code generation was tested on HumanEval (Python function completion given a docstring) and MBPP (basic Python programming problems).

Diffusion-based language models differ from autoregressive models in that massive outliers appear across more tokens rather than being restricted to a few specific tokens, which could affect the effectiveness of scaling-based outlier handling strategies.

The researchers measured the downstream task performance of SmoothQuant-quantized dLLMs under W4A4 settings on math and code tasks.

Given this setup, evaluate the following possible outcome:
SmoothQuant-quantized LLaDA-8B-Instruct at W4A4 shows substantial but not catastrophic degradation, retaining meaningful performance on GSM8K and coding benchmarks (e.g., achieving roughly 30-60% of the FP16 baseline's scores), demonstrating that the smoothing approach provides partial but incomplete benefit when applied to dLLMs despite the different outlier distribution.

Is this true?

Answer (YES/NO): NO